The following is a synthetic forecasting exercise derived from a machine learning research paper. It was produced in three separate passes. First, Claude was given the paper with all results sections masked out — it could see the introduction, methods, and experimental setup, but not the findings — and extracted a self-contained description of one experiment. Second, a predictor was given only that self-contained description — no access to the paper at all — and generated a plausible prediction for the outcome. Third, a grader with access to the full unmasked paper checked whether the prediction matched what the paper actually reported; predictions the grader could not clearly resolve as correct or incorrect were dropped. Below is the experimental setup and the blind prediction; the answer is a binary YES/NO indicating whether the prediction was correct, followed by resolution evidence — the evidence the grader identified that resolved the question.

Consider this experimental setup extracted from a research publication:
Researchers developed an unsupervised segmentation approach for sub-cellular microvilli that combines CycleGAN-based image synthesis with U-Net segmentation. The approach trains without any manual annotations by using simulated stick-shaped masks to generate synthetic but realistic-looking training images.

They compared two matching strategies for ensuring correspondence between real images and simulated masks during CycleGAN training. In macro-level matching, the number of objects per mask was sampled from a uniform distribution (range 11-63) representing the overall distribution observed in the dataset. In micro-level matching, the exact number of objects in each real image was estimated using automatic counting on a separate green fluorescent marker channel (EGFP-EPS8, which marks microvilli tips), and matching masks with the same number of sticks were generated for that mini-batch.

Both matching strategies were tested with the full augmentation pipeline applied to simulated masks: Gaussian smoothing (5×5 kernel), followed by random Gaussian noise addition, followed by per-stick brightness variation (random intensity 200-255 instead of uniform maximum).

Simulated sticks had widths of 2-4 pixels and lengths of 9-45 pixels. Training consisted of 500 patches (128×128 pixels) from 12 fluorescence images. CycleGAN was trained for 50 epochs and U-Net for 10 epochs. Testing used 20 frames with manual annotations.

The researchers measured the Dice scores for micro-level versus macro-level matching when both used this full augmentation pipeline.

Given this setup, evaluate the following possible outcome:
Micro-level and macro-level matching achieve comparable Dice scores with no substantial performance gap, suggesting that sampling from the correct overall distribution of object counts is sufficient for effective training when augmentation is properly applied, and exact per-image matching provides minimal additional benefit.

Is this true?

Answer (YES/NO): YES